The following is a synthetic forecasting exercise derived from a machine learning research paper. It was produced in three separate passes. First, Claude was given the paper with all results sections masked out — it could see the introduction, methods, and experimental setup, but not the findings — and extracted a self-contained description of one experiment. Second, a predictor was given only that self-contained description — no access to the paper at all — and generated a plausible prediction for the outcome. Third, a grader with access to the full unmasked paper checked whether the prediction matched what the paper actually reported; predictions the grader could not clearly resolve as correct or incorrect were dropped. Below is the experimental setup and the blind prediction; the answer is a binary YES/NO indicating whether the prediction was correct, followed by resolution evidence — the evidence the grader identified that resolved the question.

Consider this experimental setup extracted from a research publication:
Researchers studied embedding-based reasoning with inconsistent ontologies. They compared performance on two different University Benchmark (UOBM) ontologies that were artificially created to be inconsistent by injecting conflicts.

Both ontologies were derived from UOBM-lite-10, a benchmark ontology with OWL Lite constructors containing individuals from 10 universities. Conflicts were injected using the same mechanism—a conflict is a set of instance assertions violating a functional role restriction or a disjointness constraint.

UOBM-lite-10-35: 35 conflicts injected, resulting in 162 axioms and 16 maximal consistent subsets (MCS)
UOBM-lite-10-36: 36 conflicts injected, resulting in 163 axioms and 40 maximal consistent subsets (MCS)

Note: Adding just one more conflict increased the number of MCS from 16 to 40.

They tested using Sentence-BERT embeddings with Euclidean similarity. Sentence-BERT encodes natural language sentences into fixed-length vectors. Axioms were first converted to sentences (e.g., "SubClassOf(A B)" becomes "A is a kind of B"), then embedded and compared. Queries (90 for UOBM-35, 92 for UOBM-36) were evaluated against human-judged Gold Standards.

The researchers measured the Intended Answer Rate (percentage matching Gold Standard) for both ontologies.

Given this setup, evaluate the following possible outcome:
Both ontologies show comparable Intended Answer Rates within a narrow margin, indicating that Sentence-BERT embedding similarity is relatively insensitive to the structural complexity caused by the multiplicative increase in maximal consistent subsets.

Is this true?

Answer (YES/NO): NO